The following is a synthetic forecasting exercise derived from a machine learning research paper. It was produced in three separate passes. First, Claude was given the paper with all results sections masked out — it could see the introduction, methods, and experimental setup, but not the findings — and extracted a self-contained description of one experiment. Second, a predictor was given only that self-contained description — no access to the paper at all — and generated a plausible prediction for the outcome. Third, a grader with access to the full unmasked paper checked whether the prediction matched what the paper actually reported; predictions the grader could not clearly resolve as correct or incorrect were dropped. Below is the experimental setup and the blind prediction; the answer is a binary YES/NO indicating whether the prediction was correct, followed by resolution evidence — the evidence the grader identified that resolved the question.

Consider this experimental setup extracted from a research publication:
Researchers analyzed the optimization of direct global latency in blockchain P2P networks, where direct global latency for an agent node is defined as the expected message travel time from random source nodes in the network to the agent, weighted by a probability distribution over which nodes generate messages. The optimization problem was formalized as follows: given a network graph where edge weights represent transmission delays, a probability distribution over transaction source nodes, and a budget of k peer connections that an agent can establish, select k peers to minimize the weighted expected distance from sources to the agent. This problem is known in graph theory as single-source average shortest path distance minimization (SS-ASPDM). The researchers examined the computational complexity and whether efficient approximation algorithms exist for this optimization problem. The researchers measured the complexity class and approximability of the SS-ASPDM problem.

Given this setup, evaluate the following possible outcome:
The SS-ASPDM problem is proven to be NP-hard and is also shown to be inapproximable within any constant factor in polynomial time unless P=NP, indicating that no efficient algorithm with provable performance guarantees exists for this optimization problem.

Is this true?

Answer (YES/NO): NO